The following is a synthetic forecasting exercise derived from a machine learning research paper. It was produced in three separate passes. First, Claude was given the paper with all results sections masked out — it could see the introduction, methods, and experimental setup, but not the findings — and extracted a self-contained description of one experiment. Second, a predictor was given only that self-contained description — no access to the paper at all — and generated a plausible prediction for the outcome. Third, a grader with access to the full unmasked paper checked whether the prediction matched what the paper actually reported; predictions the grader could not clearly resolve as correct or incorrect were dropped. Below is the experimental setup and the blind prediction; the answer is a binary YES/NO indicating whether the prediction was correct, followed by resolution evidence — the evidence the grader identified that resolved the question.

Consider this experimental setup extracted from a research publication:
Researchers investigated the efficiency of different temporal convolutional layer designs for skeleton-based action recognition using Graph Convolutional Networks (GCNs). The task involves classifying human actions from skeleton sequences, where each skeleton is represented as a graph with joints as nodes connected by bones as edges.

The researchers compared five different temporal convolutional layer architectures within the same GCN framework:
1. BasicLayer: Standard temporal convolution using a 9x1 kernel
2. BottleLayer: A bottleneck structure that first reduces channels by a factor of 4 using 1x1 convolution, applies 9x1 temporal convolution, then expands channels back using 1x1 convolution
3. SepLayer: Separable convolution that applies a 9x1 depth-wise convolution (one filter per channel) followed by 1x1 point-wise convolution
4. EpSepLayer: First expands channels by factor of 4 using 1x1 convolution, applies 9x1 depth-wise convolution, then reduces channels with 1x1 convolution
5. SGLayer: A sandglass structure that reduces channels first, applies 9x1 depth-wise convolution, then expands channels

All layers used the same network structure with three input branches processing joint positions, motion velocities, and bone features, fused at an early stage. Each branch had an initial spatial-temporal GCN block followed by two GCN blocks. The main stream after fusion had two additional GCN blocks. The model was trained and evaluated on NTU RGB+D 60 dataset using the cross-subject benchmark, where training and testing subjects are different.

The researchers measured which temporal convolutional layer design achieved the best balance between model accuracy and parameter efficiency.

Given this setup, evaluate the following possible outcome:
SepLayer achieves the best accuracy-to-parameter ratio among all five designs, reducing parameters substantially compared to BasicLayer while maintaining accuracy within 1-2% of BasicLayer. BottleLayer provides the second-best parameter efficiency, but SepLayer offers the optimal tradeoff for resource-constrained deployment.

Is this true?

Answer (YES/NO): NO